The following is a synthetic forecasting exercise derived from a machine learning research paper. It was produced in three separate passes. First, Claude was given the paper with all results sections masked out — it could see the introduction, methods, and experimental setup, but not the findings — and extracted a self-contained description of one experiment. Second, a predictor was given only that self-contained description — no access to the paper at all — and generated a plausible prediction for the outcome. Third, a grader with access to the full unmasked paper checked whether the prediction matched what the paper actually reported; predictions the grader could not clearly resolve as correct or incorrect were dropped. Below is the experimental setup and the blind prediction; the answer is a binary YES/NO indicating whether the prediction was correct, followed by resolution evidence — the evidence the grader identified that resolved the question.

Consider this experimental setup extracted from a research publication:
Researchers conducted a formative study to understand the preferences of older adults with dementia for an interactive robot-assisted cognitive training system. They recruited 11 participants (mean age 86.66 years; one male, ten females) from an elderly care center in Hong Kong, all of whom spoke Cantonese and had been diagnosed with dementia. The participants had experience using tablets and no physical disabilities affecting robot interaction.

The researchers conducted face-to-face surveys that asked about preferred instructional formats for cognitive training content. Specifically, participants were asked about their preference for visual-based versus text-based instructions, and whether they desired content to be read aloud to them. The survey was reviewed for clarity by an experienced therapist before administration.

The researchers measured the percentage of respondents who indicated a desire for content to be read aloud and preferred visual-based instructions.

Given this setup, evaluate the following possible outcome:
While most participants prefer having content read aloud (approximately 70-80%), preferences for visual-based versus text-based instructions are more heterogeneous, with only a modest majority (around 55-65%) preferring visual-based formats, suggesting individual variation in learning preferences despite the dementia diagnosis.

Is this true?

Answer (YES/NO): NO